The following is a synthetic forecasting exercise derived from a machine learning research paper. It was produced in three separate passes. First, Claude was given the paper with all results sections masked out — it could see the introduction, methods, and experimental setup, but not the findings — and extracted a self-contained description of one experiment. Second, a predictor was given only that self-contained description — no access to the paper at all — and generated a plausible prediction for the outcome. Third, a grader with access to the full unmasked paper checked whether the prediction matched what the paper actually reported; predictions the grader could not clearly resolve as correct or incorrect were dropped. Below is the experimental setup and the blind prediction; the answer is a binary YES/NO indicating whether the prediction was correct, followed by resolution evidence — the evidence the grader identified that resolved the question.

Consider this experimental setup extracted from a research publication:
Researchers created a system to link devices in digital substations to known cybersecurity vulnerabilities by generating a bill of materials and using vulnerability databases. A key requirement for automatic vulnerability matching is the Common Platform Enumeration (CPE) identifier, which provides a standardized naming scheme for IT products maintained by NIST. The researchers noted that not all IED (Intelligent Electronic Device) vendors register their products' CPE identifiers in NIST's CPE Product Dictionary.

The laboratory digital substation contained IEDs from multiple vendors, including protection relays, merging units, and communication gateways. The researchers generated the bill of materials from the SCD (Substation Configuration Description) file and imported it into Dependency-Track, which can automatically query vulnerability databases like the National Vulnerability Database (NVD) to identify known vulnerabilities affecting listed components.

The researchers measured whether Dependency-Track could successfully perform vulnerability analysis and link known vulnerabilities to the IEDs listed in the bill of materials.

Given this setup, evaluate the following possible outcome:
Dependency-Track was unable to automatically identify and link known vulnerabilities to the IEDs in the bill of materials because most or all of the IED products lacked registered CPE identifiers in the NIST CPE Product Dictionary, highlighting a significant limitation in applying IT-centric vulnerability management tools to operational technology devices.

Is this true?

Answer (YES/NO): NO